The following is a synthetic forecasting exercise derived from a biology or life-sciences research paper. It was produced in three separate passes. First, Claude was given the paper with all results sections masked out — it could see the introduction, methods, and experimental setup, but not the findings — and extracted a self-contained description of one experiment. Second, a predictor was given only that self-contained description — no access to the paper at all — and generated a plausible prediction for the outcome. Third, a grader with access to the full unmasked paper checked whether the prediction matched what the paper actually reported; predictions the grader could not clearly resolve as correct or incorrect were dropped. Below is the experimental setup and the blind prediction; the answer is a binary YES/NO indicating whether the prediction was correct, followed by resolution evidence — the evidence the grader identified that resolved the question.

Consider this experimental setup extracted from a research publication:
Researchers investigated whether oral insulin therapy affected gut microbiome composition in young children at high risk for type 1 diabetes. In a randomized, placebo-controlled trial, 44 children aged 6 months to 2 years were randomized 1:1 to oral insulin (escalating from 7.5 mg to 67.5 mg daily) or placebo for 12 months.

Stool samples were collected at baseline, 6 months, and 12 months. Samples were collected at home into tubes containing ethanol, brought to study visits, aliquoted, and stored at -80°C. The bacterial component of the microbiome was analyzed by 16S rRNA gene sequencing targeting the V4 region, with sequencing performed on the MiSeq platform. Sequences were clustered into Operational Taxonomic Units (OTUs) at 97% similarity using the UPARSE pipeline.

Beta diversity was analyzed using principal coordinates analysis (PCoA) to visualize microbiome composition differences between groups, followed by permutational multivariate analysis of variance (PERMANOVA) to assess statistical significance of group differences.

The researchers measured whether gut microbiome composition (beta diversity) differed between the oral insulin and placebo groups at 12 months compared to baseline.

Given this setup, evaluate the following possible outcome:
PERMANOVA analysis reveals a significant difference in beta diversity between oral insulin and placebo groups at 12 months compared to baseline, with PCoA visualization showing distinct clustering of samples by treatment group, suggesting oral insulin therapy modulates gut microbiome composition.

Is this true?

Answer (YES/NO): NO